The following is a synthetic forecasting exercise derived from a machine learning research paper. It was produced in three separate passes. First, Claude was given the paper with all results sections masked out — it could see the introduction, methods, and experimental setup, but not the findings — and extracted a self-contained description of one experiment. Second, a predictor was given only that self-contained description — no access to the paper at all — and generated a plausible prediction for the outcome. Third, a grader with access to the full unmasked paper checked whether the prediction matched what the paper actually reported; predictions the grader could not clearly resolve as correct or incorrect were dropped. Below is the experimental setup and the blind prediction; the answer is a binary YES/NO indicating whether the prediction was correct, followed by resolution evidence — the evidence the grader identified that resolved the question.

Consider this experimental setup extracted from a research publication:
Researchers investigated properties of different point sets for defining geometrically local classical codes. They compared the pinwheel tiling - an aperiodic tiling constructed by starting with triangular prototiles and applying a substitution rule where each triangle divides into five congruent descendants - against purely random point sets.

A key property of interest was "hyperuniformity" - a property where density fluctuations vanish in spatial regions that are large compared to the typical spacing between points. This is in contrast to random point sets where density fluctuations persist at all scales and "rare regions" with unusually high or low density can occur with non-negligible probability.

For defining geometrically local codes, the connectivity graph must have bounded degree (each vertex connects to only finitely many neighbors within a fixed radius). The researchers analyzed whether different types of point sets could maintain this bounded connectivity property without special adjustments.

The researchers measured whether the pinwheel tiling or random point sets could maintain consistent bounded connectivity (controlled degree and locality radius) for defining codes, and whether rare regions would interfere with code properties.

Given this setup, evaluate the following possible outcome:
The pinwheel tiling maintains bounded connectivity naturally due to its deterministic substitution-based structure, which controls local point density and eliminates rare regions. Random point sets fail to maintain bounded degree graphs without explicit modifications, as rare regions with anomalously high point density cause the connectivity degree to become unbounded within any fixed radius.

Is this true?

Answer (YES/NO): YES